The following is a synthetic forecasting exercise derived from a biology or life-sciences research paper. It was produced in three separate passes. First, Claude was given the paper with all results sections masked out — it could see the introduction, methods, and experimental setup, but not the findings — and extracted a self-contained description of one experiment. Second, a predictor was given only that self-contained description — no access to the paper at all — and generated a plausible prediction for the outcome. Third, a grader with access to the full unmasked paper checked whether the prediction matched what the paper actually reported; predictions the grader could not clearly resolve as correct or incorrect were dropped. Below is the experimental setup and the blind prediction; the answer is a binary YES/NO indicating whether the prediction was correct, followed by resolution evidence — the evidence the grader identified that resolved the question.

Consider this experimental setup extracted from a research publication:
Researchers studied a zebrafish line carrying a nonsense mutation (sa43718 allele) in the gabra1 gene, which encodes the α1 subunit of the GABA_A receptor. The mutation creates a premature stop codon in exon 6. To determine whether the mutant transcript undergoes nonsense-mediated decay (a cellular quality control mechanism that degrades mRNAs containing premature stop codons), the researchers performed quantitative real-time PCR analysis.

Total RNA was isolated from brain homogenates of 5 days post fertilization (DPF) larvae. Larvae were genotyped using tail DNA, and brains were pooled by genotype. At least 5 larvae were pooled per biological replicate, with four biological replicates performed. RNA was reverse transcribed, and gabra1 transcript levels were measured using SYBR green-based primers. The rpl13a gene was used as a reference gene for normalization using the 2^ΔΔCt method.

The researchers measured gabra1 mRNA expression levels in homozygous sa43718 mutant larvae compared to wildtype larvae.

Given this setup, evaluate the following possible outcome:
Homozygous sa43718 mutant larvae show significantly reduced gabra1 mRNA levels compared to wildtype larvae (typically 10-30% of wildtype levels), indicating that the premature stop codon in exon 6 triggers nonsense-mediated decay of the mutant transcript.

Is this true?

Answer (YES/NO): YES